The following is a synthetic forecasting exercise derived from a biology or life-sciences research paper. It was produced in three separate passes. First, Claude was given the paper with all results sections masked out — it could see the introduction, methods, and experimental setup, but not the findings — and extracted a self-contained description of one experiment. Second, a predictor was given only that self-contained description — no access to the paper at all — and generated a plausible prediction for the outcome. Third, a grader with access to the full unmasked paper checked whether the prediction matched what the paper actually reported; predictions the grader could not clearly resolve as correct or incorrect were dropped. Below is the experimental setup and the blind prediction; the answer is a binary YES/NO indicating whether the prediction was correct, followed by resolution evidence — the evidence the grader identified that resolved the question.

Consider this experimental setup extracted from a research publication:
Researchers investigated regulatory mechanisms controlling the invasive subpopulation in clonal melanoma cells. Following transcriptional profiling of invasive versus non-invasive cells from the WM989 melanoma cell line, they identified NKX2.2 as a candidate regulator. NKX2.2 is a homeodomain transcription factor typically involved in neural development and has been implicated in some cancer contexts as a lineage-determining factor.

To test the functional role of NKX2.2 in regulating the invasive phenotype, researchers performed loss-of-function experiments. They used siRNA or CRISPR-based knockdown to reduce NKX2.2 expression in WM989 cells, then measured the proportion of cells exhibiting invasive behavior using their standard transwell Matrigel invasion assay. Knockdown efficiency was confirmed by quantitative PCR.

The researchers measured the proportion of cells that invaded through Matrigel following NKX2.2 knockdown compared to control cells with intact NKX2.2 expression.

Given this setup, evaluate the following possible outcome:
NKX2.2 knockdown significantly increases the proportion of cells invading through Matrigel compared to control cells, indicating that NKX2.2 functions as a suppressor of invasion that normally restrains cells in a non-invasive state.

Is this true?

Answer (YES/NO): YES